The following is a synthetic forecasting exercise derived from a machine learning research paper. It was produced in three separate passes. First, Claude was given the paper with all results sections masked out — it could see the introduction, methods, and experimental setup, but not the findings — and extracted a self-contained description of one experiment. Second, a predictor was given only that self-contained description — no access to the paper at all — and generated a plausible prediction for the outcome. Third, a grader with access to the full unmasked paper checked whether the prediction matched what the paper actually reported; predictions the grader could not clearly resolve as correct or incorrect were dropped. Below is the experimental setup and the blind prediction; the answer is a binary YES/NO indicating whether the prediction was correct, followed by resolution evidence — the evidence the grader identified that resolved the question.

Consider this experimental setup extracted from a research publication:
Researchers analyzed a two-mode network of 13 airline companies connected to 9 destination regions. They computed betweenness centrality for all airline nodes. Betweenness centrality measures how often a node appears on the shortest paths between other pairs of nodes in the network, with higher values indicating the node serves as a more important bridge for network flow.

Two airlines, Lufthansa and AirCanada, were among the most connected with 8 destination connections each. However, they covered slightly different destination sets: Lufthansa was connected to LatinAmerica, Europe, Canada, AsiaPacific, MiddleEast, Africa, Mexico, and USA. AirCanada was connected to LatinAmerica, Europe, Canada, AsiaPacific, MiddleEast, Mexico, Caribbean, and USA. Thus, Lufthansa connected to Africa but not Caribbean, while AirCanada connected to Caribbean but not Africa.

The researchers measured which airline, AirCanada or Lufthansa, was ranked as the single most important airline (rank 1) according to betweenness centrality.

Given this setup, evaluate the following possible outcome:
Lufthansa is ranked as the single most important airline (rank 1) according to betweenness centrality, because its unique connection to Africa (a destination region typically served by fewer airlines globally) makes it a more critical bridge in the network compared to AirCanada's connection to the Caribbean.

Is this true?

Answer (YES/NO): NO